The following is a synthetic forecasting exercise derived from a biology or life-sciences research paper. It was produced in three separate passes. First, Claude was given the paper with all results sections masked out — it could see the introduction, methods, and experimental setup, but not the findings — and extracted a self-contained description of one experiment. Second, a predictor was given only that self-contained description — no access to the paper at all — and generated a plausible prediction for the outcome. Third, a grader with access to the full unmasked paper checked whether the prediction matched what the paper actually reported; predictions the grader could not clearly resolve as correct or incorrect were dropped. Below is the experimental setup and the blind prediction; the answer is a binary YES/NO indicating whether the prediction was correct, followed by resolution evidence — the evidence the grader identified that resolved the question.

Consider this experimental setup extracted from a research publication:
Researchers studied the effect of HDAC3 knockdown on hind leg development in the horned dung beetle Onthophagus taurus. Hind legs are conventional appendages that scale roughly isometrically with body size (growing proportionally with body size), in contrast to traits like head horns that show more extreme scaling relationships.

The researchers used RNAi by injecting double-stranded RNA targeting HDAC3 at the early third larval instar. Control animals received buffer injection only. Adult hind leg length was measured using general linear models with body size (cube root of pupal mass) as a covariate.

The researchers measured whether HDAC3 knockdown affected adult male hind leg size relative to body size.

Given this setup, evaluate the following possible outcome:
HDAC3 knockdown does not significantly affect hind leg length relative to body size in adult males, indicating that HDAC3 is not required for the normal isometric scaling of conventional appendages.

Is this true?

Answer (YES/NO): NO